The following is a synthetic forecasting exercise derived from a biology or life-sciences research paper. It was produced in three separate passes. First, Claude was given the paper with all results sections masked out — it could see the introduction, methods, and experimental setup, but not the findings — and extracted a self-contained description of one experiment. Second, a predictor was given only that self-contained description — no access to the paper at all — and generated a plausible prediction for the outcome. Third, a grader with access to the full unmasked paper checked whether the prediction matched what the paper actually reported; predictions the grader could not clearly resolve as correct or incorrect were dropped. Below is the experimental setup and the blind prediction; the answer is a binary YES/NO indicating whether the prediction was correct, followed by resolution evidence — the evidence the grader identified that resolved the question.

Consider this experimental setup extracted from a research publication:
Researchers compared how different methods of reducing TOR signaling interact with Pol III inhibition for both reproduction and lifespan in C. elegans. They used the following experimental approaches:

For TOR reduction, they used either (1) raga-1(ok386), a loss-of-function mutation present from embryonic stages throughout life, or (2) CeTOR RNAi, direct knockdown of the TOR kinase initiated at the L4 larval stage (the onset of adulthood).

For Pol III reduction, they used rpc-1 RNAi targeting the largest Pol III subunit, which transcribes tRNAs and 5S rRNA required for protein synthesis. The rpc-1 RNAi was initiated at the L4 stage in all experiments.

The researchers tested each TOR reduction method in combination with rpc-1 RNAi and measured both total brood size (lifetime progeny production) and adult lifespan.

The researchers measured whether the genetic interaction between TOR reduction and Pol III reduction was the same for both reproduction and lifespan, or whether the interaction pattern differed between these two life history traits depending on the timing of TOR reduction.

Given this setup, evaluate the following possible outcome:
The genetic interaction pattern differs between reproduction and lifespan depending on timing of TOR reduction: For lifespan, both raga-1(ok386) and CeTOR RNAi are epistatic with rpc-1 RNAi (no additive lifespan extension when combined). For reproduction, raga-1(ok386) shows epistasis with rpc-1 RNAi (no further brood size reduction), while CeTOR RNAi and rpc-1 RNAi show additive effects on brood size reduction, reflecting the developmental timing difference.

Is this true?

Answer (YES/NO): NO